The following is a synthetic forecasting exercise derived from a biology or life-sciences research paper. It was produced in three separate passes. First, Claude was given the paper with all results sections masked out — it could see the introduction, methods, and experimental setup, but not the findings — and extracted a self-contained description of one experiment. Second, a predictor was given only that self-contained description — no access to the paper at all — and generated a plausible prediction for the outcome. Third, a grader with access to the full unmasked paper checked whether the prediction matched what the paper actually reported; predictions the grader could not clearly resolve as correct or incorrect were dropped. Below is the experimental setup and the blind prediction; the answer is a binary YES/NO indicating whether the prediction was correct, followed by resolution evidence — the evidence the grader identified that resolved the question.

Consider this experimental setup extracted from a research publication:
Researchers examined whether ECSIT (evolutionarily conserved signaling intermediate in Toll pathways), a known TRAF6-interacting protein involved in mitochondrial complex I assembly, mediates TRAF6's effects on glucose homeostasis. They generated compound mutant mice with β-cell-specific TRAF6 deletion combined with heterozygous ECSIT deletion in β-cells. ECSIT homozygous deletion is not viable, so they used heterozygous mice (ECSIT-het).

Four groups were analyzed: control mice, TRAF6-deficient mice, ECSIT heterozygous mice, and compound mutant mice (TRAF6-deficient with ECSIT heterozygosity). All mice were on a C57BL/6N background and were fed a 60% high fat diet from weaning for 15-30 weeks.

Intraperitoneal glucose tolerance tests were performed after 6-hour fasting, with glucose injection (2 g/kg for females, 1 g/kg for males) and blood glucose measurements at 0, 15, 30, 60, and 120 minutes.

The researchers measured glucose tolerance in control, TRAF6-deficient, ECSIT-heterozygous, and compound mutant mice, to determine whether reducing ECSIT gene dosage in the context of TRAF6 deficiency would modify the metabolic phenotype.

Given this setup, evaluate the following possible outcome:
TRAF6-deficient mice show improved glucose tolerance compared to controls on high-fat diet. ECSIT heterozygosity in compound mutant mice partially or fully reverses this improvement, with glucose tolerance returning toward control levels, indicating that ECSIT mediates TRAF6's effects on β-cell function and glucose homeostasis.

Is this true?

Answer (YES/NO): NO